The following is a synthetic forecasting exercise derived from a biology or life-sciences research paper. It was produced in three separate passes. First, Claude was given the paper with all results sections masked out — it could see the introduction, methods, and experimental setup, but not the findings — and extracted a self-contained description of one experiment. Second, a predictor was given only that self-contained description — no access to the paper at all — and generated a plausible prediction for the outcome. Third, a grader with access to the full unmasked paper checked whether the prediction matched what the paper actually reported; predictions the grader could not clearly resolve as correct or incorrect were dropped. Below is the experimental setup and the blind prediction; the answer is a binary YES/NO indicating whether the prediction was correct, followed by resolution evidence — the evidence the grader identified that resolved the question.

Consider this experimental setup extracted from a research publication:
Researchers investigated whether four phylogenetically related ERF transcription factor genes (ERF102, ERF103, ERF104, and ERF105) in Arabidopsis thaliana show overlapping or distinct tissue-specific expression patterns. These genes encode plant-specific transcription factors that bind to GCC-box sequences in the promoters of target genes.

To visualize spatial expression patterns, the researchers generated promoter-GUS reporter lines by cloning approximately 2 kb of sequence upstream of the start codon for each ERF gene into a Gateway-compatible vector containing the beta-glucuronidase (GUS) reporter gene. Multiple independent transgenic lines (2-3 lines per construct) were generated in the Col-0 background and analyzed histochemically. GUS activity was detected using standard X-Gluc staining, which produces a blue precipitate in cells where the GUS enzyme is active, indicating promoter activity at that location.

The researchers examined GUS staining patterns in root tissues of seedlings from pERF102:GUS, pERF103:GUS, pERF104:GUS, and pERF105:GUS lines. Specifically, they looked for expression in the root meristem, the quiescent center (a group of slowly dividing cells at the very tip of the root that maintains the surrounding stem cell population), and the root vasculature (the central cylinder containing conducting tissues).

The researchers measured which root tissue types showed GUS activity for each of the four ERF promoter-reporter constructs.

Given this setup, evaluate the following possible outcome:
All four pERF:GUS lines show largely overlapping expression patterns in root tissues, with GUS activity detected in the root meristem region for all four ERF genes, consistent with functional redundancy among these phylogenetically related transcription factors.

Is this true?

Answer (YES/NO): NO